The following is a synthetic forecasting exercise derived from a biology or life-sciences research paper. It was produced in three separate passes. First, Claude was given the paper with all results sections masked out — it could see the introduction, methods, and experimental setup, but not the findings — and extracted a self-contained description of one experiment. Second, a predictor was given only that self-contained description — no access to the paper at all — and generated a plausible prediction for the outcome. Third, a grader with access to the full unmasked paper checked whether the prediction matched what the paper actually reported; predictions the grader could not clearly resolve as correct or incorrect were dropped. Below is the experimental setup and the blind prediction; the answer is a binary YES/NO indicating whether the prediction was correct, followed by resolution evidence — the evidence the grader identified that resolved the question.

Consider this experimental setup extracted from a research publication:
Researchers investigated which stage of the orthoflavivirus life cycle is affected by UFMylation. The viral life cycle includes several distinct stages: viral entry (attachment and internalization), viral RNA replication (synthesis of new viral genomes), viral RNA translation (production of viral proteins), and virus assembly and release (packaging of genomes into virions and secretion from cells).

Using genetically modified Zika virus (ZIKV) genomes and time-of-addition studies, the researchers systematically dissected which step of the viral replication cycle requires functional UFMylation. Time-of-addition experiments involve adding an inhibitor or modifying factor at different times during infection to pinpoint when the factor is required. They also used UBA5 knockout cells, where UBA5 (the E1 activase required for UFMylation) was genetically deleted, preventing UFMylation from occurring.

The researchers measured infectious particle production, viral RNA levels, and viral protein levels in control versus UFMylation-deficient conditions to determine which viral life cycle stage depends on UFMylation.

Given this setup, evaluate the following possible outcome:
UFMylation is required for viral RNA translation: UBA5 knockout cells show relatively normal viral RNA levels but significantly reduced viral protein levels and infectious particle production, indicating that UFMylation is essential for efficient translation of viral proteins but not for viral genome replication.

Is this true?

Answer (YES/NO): NO